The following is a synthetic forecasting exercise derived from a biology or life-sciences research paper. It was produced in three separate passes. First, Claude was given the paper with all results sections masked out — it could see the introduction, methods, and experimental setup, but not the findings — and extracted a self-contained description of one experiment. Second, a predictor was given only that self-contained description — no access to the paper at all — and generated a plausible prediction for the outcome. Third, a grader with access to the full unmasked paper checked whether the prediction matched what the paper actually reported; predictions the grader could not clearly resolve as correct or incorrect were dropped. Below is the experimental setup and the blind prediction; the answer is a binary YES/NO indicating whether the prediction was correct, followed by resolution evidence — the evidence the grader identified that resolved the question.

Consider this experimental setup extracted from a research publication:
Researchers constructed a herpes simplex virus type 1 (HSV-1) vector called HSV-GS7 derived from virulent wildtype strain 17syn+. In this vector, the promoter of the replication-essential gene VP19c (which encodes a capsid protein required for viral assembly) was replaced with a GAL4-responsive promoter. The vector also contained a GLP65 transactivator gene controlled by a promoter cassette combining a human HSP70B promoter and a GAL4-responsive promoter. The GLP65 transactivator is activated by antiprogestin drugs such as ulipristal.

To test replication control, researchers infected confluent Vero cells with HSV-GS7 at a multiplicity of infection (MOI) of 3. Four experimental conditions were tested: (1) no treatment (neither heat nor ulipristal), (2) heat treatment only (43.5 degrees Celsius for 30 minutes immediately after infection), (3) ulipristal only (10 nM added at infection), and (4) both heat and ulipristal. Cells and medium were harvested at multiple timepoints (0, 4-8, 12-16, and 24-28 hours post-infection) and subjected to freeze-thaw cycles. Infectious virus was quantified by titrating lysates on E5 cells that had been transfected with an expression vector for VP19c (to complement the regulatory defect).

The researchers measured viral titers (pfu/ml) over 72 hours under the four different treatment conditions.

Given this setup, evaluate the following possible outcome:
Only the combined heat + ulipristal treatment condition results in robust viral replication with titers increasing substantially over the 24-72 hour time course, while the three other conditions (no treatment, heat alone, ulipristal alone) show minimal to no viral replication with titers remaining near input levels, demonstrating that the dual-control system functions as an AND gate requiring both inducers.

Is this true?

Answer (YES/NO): YES